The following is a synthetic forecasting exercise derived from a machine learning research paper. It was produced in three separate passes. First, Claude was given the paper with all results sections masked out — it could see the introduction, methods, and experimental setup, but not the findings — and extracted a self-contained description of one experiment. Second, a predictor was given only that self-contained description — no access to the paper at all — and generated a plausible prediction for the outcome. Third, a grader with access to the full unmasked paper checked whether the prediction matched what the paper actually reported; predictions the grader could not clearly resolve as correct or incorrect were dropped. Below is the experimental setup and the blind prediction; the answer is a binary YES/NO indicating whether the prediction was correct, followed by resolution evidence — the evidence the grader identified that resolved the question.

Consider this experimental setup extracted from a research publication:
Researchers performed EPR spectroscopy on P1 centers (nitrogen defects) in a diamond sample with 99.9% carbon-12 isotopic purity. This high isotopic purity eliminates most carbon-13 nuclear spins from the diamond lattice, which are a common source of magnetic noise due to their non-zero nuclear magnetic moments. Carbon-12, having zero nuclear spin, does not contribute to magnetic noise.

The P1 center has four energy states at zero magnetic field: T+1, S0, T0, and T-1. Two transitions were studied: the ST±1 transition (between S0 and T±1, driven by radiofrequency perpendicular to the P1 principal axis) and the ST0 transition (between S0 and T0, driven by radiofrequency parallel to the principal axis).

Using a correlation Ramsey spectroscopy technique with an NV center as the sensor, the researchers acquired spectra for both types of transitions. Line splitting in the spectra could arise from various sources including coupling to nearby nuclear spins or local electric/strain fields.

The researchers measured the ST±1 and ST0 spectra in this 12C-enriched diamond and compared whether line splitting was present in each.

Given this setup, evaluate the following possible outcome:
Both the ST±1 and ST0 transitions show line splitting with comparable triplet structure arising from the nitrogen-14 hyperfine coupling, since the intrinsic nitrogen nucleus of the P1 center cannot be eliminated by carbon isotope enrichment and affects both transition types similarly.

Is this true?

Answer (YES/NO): NO